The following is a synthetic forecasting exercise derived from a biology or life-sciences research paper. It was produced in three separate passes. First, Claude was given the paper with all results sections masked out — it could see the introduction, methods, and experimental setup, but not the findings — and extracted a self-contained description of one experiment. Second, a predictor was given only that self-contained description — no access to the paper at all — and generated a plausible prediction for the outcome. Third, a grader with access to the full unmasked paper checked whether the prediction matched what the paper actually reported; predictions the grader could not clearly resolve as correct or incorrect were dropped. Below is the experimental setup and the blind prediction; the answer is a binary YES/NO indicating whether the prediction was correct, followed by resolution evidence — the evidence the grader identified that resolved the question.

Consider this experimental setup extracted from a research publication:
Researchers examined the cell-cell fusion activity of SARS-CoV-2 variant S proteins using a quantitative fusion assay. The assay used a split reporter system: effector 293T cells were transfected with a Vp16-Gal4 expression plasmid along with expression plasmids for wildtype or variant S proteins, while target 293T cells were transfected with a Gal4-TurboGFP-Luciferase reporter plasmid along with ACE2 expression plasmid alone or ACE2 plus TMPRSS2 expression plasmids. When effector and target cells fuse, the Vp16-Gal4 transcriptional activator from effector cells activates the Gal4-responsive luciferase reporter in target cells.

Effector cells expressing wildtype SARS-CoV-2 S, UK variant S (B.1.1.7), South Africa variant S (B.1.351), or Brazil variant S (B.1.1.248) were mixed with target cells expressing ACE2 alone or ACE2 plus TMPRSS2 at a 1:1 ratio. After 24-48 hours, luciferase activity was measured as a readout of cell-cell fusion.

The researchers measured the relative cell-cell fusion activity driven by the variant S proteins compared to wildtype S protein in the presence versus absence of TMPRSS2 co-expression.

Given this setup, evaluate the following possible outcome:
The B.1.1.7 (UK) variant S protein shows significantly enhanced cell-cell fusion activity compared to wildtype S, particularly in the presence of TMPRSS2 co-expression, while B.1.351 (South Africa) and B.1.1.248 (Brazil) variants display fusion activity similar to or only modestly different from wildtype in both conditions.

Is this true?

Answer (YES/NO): NO